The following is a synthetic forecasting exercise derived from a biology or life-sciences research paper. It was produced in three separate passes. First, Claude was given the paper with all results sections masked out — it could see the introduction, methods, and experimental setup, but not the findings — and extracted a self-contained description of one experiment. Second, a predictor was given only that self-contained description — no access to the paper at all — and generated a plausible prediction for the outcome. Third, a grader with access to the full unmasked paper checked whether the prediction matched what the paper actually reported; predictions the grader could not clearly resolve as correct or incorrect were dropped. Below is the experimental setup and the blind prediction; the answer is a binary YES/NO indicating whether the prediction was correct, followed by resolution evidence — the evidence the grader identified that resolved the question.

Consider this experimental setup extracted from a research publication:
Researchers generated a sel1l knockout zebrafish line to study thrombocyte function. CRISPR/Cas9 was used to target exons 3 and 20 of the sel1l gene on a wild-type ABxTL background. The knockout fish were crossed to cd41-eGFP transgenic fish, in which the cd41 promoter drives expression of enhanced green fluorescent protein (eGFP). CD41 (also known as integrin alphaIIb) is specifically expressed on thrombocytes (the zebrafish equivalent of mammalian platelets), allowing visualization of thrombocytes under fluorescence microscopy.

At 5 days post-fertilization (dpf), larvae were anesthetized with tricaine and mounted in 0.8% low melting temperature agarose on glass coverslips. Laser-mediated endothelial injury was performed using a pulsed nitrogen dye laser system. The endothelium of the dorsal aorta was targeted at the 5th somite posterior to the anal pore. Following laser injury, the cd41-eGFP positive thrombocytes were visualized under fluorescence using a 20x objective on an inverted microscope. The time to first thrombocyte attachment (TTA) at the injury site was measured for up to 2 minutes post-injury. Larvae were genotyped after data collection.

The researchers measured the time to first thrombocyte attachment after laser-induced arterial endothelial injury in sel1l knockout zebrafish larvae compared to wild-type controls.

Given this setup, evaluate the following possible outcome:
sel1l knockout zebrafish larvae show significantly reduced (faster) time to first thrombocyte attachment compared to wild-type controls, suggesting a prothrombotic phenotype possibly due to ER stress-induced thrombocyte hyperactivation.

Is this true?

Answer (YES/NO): NO